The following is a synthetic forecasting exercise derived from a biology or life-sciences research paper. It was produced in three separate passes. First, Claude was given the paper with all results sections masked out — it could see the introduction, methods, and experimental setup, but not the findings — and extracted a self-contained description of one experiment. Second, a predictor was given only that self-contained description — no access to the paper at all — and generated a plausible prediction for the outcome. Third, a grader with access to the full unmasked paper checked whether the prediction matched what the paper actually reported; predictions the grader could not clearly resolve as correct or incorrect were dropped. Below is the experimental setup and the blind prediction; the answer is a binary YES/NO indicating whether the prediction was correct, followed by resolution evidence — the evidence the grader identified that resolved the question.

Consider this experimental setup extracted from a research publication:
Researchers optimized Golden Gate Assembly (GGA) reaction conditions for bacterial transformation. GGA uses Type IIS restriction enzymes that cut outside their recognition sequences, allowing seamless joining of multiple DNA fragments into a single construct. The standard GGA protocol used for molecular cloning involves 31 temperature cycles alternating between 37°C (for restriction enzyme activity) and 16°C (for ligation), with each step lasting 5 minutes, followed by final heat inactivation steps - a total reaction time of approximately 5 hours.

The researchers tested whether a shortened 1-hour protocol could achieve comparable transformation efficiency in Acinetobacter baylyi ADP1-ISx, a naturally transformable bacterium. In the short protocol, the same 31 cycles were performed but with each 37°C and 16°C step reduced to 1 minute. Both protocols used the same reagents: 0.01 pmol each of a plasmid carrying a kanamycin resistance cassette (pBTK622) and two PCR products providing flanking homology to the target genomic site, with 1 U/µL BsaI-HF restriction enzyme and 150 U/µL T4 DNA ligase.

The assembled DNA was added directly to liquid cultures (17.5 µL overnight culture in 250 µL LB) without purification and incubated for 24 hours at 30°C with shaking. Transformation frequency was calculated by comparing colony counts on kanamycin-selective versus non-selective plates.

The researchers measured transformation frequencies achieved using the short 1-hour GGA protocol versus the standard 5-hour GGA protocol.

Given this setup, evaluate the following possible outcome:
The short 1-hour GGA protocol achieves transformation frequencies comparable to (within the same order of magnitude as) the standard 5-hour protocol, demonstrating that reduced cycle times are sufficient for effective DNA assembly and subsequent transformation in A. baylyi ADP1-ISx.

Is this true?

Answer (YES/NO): YES